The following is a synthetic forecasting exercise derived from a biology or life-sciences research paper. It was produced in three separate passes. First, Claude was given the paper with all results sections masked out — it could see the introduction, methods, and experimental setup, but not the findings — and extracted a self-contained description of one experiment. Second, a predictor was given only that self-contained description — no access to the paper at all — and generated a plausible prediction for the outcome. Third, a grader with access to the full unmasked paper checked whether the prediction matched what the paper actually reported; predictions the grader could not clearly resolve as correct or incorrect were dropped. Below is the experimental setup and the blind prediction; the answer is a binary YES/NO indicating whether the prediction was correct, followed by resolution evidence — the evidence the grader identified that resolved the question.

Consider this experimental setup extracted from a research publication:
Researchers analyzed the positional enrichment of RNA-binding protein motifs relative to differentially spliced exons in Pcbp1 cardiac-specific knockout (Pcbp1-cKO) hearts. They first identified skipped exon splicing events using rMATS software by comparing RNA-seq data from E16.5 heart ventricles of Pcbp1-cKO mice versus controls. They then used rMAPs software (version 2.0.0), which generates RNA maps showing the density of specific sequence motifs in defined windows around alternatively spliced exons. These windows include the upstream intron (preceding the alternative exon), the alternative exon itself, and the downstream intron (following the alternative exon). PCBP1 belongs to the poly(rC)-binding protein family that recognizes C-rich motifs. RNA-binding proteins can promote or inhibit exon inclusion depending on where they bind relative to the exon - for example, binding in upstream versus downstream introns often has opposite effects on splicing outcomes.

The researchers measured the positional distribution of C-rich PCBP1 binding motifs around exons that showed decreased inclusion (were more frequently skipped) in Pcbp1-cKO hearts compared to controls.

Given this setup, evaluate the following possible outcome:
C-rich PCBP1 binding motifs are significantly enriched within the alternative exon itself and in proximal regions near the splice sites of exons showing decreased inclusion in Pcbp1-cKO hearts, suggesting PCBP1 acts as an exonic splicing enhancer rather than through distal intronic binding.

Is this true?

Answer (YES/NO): NO